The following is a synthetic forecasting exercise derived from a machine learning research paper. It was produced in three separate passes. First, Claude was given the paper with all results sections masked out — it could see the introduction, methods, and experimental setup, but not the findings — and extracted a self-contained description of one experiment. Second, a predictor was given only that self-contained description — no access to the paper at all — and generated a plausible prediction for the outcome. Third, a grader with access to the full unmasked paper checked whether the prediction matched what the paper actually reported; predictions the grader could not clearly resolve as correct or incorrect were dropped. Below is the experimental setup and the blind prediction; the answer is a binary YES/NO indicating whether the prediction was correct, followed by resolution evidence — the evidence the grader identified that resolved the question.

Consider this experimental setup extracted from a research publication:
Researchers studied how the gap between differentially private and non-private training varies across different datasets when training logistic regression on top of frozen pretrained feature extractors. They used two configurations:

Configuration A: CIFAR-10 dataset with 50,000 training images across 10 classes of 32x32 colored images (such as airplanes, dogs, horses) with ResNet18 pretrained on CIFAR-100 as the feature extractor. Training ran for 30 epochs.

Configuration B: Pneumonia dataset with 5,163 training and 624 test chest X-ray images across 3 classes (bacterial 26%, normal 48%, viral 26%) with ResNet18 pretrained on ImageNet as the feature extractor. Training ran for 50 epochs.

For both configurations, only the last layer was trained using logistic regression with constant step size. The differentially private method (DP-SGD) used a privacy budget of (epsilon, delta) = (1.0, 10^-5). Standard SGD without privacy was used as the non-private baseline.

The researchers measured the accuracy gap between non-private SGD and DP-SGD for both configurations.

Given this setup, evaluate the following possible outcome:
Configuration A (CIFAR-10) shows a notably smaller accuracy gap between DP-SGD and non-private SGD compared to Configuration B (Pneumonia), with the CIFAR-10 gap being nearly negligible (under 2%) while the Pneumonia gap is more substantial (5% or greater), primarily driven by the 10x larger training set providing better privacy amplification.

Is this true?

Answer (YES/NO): NO